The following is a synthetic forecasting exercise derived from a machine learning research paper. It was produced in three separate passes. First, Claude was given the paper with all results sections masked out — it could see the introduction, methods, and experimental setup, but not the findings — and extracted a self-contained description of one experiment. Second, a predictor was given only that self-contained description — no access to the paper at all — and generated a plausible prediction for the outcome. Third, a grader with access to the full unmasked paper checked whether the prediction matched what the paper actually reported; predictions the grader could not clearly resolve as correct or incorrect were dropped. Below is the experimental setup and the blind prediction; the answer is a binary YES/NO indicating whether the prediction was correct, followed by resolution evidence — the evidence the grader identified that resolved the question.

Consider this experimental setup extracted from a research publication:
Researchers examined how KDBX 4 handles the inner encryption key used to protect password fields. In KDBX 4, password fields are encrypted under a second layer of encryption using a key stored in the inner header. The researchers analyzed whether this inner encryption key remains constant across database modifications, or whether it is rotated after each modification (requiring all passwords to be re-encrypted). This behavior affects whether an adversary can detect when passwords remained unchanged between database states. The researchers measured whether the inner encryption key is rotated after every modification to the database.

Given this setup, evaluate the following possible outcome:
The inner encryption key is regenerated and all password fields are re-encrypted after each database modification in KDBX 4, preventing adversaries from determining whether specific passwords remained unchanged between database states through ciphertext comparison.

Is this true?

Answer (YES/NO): YES